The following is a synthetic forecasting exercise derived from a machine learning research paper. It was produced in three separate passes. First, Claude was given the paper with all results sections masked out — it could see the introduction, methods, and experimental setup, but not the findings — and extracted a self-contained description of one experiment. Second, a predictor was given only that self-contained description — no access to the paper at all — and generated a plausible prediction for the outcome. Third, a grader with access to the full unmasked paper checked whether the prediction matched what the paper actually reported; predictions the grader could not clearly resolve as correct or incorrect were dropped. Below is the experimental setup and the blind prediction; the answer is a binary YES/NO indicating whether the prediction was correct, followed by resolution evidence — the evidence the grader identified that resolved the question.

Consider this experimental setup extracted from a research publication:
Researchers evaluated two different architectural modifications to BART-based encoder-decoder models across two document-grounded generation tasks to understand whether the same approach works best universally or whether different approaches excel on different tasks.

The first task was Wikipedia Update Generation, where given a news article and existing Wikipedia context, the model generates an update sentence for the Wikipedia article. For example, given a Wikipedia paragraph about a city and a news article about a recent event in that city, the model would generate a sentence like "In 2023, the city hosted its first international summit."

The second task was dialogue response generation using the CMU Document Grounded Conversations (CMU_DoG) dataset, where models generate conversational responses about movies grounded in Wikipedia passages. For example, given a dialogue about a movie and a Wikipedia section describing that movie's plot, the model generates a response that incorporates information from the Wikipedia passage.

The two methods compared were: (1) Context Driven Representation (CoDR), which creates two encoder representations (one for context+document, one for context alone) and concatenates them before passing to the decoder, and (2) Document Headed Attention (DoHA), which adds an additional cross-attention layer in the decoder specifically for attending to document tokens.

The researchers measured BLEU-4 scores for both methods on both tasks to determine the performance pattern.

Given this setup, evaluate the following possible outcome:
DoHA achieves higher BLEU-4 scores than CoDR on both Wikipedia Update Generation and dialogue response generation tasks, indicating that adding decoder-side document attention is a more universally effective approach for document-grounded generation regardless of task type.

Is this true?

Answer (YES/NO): NO